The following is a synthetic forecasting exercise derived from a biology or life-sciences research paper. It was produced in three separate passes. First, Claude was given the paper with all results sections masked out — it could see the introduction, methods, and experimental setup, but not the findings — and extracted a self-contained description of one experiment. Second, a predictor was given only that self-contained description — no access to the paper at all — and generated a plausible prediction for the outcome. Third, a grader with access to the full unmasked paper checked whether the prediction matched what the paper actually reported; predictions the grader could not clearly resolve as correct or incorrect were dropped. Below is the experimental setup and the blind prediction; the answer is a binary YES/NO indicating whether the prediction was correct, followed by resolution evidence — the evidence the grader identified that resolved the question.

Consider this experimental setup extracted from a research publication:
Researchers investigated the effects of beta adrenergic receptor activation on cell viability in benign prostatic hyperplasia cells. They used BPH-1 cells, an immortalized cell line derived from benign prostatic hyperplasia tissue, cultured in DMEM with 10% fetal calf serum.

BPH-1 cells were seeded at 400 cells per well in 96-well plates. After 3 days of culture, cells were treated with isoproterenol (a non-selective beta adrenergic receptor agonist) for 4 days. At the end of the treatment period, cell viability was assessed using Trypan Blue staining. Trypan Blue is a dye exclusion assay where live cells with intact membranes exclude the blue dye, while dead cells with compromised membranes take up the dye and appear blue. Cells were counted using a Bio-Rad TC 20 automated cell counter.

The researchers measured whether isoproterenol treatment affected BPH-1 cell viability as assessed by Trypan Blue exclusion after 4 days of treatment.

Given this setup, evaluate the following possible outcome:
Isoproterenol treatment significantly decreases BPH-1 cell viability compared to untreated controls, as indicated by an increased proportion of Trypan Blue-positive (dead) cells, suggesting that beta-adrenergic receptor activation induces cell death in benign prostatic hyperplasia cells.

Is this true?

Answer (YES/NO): NO